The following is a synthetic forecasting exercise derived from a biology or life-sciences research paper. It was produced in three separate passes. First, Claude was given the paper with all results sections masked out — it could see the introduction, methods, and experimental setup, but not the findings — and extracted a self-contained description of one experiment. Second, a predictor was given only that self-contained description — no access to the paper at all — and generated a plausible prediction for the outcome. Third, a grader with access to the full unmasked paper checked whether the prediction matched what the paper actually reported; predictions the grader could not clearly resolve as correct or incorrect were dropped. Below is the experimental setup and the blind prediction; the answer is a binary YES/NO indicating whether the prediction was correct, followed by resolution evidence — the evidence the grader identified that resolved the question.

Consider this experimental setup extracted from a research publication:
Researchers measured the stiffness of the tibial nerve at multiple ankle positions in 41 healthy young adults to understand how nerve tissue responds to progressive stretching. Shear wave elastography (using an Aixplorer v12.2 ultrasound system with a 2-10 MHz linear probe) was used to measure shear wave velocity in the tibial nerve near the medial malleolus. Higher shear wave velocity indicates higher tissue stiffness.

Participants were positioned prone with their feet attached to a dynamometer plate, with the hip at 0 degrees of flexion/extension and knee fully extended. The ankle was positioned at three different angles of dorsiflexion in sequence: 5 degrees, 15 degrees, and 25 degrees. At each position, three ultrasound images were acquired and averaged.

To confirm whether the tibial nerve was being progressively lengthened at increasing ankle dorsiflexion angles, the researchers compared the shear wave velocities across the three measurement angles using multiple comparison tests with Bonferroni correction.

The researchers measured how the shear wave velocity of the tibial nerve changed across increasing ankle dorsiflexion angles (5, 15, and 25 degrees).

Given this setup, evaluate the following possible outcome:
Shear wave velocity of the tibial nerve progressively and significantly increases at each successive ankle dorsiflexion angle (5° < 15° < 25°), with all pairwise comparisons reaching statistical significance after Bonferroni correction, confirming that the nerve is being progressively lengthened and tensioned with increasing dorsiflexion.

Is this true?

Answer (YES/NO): YES